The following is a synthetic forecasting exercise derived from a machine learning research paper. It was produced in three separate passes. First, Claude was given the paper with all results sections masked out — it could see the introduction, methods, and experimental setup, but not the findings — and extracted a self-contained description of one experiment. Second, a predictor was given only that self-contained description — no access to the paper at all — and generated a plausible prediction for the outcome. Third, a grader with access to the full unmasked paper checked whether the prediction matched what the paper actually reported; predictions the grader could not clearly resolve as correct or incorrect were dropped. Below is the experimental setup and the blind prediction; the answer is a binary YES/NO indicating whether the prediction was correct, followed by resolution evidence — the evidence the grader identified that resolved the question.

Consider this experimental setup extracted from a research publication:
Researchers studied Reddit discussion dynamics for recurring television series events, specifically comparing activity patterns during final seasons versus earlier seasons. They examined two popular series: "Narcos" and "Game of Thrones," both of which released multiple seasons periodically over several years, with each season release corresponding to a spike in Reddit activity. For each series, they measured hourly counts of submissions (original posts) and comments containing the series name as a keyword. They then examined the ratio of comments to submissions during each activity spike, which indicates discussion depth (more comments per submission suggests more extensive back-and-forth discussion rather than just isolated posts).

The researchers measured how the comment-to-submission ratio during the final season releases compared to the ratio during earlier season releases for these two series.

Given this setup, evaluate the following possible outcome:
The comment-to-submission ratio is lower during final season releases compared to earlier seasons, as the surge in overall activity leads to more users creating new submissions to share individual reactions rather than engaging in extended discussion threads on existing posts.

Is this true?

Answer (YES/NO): NO